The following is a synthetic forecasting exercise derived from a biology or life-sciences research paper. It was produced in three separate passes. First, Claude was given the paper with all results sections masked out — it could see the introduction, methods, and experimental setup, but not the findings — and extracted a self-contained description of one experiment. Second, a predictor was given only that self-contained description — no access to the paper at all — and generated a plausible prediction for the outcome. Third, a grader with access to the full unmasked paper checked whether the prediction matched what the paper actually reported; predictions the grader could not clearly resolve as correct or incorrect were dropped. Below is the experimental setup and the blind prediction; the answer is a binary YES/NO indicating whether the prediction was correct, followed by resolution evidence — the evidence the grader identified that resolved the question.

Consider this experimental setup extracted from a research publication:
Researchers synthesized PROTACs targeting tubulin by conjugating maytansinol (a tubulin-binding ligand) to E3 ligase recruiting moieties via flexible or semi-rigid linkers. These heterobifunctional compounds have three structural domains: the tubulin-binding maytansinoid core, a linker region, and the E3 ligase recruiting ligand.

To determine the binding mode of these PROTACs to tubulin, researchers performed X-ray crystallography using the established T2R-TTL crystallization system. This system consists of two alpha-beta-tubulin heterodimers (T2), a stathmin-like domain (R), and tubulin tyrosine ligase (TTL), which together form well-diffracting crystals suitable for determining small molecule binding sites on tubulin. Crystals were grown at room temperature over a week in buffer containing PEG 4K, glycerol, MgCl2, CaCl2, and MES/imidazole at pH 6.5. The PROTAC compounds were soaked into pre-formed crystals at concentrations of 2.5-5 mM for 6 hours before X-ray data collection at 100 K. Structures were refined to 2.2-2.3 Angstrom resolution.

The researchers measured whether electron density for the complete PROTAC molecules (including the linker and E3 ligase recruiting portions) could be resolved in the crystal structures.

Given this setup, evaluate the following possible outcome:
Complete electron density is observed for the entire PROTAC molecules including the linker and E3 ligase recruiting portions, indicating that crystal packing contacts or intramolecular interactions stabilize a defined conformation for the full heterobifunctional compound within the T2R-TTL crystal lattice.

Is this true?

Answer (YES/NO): NO